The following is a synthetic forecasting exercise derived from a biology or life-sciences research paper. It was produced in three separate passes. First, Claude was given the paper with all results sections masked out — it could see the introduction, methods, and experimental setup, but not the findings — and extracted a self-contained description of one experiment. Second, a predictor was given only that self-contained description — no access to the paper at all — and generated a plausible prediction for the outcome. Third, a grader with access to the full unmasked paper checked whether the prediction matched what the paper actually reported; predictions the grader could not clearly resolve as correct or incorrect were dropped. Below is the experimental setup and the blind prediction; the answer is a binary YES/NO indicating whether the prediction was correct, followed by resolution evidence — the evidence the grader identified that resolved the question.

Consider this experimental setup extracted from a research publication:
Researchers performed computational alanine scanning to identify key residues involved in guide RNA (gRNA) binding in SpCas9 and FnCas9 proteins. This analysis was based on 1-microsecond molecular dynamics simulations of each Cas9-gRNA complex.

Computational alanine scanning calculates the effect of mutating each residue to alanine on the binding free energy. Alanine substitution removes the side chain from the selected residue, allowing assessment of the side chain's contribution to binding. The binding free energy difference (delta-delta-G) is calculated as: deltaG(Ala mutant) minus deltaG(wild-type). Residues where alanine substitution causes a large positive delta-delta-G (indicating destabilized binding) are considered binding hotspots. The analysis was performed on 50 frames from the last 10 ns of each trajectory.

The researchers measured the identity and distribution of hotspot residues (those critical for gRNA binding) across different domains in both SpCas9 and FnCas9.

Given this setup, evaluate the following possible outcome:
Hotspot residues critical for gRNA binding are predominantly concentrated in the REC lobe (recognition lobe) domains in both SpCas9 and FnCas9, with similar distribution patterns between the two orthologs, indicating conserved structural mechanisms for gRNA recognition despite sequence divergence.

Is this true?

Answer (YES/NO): NO